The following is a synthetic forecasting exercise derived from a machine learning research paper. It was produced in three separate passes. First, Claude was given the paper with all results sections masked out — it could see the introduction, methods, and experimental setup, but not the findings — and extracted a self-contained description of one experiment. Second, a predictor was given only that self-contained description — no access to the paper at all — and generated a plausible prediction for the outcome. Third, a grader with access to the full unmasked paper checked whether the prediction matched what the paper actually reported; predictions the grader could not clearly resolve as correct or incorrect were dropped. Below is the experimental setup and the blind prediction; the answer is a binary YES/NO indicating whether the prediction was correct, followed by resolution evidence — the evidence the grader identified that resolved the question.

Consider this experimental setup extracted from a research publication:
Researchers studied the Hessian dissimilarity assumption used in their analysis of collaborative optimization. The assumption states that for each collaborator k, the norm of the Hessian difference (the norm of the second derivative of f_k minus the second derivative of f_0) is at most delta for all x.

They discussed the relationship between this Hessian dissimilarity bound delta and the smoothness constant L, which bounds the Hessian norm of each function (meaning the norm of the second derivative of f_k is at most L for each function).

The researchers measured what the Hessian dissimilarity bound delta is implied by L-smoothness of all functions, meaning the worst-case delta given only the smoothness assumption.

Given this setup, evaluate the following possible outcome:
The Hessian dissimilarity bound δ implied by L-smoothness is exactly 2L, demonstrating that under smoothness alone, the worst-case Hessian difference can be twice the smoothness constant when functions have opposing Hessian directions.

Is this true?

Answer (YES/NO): YES